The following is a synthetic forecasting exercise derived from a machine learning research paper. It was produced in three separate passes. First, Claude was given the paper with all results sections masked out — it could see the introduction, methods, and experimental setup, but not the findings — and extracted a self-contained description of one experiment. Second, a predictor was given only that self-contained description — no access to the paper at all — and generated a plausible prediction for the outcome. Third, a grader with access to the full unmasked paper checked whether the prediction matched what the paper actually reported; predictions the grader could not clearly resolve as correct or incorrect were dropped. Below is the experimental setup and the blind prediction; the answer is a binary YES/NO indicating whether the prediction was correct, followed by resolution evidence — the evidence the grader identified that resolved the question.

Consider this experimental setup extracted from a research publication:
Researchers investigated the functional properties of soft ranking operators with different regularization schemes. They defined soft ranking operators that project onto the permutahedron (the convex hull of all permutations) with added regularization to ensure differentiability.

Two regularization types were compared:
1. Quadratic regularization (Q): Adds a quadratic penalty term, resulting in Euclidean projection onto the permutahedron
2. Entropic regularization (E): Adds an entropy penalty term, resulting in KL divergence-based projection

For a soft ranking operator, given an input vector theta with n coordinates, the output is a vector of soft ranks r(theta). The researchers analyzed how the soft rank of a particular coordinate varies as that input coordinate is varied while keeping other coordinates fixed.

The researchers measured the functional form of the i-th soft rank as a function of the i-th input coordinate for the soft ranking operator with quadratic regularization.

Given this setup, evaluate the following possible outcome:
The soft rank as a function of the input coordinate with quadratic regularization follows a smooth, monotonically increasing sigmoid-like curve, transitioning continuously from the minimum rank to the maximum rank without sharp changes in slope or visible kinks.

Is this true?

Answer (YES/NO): NO